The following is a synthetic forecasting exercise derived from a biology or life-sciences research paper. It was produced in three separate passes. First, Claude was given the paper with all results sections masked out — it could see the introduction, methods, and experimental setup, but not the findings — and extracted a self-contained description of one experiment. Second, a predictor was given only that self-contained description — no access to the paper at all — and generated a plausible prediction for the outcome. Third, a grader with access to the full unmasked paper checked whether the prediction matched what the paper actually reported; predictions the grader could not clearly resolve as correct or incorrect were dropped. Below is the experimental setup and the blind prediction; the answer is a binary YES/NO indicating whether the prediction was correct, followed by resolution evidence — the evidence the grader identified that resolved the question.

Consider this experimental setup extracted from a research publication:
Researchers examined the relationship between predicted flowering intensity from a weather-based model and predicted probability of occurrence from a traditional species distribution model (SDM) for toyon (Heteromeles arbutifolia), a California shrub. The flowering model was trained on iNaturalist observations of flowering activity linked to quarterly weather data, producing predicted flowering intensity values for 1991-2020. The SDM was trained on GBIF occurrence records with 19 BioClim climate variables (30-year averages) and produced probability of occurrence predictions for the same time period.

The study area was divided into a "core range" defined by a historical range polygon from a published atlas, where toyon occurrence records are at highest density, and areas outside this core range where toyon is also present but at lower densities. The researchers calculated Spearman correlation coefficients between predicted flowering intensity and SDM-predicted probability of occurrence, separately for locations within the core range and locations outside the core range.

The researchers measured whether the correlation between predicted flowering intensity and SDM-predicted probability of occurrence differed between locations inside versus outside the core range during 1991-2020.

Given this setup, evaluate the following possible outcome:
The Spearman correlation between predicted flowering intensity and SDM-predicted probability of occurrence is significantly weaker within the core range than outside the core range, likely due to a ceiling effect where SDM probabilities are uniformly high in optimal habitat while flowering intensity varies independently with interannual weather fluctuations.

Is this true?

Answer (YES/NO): NO